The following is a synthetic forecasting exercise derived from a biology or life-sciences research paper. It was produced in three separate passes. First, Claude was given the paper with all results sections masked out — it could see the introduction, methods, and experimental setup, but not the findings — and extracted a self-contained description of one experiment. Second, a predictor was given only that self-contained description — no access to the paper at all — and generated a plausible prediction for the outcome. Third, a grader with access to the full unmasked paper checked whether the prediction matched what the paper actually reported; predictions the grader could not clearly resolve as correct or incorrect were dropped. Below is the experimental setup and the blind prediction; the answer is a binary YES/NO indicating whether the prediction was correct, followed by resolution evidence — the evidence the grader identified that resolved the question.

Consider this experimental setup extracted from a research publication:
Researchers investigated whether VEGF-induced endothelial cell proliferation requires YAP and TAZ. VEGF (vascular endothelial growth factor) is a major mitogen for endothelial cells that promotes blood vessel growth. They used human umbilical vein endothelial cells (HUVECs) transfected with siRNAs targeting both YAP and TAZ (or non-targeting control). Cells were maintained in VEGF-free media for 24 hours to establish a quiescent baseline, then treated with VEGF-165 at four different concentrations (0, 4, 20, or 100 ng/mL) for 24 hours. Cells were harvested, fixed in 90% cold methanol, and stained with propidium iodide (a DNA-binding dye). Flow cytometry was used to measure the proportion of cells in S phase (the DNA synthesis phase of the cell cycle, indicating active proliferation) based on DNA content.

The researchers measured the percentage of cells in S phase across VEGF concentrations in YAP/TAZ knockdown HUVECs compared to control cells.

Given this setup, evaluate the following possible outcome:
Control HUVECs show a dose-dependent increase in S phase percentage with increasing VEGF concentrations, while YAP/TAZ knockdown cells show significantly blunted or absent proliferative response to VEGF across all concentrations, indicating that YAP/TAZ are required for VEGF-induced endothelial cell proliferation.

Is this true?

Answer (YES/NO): NO